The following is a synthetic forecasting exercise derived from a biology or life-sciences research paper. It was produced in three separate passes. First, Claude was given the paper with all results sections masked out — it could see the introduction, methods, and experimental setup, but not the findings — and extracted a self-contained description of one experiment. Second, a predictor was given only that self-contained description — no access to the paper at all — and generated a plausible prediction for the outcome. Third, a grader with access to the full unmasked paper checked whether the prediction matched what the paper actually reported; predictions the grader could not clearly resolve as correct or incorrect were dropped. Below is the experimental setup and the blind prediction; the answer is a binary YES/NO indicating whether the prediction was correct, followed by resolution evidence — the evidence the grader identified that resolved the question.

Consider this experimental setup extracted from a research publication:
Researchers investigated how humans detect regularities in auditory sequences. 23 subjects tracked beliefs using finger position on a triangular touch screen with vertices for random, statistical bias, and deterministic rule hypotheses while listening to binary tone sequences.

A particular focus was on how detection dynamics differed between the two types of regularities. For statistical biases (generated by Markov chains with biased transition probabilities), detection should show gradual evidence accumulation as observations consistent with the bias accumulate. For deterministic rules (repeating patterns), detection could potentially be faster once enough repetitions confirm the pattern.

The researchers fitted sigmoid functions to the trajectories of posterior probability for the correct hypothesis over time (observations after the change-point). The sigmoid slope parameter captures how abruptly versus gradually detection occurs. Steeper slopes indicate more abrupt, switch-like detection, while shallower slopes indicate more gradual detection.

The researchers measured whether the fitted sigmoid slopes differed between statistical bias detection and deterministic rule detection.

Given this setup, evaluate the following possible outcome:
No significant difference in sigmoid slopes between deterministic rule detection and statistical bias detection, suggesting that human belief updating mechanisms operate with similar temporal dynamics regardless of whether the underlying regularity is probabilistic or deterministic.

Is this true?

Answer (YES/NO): NO